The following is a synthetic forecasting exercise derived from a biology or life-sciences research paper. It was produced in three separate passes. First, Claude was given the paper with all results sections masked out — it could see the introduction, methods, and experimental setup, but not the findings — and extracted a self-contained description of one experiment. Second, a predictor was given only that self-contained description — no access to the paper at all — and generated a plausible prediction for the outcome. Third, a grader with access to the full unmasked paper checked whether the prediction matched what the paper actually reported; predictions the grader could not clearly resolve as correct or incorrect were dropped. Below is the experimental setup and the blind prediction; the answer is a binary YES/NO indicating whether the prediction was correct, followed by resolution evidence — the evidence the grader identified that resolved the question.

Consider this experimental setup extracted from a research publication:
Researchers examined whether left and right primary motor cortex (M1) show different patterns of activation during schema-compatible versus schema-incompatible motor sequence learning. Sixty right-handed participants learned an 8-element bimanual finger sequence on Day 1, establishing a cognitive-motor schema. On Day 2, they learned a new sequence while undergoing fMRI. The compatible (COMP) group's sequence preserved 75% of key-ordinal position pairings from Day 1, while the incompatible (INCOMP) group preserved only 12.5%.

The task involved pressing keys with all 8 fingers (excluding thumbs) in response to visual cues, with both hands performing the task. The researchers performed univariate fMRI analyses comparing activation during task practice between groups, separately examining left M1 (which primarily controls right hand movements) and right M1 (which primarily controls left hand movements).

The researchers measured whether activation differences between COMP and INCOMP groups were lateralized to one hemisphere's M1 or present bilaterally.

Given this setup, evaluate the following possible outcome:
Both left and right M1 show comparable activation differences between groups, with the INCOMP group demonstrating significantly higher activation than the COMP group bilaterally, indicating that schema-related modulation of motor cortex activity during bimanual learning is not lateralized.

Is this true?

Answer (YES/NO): NO